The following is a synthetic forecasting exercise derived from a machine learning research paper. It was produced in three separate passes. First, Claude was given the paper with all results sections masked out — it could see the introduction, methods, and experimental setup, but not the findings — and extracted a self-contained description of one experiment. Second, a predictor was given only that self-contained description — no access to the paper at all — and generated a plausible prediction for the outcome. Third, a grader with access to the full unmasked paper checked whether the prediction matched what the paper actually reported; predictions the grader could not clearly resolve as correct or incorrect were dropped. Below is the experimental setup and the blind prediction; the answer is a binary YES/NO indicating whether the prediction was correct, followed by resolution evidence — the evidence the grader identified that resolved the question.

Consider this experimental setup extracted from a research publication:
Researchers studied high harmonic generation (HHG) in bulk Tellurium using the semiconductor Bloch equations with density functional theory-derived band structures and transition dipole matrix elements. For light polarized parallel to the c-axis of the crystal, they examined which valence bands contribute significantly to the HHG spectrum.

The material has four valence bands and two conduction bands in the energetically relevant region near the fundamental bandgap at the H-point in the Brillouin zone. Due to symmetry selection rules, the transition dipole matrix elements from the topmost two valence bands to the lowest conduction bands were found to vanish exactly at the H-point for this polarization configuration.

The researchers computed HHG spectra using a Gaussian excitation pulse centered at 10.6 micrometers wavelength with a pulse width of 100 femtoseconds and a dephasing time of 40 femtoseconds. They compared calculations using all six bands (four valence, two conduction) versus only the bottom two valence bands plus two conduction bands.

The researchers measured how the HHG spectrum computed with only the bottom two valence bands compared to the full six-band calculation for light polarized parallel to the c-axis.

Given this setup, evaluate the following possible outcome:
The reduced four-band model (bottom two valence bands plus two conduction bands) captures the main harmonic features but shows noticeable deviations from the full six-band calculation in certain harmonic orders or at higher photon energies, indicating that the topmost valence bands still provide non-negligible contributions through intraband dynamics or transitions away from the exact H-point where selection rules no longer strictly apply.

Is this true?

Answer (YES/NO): NO